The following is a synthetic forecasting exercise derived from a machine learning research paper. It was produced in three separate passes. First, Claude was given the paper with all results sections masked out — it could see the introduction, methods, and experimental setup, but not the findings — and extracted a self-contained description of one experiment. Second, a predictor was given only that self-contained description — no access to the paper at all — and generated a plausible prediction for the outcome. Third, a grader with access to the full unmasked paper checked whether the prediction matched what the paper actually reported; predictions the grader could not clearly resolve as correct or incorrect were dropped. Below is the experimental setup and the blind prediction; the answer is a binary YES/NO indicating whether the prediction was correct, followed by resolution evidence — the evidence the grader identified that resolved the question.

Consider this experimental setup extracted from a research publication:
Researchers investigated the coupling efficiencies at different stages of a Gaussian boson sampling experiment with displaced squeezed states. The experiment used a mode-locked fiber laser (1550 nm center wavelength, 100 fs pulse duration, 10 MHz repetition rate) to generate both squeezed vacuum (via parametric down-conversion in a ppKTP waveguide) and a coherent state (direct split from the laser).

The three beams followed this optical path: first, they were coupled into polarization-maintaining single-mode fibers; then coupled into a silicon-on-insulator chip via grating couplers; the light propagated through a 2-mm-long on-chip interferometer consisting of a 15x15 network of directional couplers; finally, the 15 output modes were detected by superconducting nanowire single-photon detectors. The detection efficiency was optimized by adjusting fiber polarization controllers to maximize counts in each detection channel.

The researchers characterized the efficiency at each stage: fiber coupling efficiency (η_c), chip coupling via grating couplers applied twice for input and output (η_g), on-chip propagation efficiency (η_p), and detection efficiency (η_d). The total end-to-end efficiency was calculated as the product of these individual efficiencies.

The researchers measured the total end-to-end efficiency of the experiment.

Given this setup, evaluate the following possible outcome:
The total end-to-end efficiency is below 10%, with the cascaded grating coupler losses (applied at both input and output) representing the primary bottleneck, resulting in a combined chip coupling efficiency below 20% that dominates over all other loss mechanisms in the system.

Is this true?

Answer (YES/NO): NO